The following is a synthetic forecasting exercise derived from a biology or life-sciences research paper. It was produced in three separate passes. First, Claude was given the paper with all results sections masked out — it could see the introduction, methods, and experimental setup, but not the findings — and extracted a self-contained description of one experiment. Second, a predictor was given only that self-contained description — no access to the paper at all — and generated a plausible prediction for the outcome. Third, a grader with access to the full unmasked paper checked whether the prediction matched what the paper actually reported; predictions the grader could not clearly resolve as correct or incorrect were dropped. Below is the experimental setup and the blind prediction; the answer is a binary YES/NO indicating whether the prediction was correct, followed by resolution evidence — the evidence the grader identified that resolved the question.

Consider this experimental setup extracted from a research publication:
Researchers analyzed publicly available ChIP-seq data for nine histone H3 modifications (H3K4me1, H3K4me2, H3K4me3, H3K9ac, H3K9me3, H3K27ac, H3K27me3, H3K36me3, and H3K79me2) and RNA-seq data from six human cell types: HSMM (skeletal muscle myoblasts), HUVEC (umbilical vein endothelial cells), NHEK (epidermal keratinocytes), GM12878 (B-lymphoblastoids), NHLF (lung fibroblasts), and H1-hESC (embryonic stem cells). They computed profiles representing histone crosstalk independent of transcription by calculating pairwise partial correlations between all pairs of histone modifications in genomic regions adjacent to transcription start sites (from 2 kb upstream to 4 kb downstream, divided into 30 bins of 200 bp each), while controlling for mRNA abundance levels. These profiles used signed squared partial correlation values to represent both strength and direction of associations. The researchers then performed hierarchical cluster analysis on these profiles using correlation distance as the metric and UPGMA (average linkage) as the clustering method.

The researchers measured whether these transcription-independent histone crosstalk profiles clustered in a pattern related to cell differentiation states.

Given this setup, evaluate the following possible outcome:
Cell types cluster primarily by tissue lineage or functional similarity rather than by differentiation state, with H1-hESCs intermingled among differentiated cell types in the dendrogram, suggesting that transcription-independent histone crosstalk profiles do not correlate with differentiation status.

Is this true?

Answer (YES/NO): NO